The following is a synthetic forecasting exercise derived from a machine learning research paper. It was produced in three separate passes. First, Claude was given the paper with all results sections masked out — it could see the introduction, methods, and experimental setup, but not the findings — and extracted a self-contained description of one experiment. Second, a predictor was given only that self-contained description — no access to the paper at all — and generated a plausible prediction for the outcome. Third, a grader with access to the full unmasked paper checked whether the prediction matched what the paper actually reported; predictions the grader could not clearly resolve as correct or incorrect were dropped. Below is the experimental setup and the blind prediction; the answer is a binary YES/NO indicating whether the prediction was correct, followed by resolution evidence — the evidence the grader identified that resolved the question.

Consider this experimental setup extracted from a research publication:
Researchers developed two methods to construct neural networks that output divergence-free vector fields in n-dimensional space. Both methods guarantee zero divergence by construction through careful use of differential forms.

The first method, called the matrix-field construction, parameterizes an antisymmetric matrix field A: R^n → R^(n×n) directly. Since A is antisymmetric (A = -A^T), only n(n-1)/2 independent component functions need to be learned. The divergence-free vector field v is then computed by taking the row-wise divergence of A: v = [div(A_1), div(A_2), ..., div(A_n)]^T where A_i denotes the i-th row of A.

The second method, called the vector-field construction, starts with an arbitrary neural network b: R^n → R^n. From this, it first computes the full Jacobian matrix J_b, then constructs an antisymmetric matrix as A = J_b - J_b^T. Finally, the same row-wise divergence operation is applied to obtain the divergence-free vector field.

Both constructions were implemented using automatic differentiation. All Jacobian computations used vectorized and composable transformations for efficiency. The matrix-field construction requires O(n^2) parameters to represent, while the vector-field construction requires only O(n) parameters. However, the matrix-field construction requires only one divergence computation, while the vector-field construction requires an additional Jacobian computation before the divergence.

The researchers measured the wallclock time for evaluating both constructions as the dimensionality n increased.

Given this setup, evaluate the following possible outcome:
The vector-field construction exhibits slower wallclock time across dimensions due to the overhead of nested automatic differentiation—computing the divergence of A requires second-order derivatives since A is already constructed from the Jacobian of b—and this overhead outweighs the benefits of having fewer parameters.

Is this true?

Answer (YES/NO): YES